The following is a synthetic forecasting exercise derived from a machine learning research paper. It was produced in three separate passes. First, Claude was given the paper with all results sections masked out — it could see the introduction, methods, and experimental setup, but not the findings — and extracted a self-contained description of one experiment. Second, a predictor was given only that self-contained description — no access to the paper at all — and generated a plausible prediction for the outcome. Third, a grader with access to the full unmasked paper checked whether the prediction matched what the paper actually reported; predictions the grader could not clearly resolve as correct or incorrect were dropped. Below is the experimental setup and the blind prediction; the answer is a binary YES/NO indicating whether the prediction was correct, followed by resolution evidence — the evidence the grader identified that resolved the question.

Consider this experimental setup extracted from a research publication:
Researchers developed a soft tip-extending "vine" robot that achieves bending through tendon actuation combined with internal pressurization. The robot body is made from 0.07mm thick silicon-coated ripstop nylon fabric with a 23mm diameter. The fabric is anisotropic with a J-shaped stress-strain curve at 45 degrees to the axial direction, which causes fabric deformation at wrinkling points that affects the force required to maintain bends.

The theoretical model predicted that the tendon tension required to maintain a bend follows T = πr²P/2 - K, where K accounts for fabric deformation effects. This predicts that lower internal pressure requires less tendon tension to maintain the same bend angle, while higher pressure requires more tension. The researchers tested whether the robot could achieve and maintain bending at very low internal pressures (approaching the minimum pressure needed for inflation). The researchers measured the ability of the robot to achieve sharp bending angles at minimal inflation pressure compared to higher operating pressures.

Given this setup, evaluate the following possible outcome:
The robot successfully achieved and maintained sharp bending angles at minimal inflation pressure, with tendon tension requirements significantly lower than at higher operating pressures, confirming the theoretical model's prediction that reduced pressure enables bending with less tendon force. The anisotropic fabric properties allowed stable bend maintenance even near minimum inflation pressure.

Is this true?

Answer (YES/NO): NO